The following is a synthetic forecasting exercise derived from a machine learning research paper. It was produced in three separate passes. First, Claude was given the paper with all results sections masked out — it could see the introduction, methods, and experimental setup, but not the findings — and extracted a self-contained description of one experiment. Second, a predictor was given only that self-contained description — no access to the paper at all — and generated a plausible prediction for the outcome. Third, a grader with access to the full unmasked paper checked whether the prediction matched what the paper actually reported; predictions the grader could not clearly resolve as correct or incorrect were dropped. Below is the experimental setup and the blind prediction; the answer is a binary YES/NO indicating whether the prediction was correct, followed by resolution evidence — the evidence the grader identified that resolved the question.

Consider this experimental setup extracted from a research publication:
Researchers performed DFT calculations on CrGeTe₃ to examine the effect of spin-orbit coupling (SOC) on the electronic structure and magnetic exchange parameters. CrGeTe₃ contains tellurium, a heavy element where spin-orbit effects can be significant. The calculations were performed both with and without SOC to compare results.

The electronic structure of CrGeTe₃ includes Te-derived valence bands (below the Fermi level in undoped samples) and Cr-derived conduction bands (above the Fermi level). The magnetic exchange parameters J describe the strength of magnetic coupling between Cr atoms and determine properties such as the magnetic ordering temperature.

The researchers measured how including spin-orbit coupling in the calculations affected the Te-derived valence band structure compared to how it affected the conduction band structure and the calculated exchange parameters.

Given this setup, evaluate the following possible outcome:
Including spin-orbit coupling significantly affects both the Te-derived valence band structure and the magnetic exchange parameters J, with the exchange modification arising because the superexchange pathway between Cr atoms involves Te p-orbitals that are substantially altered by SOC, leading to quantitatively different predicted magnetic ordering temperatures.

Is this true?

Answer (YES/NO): NO